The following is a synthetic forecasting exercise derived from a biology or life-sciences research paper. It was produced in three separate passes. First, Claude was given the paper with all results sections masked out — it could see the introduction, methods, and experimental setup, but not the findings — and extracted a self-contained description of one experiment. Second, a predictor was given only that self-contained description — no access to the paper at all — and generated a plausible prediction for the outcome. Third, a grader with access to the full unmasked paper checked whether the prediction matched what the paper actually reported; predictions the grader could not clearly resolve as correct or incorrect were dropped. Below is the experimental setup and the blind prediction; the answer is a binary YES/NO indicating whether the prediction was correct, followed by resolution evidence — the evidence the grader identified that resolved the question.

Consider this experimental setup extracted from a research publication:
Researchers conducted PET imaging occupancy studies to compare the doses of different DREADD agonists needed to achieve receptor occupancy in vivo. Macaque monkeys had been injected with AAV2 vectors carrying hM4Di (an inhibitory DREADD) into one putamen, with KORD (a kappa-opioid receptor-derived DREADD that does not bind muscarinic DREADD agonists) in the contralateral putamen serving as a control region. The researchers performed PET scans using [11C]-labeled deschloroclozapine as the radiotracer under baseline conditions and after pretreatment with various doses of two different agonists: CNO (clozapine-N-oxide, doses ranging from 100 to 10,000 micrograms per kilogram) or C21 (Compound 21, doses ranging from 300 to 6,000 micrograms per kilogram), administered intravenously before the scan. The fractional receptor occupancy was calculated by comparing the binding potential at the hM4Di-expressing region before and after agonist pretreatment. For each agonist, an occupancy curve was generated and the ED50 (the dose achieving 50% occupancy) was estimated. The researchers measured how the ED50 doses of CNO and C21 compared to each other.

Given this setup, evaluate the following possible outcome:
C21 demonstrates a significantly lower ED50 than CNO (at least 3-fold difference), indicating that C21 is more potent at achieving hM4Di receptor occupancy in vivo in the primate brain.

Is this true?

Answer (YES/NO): NO